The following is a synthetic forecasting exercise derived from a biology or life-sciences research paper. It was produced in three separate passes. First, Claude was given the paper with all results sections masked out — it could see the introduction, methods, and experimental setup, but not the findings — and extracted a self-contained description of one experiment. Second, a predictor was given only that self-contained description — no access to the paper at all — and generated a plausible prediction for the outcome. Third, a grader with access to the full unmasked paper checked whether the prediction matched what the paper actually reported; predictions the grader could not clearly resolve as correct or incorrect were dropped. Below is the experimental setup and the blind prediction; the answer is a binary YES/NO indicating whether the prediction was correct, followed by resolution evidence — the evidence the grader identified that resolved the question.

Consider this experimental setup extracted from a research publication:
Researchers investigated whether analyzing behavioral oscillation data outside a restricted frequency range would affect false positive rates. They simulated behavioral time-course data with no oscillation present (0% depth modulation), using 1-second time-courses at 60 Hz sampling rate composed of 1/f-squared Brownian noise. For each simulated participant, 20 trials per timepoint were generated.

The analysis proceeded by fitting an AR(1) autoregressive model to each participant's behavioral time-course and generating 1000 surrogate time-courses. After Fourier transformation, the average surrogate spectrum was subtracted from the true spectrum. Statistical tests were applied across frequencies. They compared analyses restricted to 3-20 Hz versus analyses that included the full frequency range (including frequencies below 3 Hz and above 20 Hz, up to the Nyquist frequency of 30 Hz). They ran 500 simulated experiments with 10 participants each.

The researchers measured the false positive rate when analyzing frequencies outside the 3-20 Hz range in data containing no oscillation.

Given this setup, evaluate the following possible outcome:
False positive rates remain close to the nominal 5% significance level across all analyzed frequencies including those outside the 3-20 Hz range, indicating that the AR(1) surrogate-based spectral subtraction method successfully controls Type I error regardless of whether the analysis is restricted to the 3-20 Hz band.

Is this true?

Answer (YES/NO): NO